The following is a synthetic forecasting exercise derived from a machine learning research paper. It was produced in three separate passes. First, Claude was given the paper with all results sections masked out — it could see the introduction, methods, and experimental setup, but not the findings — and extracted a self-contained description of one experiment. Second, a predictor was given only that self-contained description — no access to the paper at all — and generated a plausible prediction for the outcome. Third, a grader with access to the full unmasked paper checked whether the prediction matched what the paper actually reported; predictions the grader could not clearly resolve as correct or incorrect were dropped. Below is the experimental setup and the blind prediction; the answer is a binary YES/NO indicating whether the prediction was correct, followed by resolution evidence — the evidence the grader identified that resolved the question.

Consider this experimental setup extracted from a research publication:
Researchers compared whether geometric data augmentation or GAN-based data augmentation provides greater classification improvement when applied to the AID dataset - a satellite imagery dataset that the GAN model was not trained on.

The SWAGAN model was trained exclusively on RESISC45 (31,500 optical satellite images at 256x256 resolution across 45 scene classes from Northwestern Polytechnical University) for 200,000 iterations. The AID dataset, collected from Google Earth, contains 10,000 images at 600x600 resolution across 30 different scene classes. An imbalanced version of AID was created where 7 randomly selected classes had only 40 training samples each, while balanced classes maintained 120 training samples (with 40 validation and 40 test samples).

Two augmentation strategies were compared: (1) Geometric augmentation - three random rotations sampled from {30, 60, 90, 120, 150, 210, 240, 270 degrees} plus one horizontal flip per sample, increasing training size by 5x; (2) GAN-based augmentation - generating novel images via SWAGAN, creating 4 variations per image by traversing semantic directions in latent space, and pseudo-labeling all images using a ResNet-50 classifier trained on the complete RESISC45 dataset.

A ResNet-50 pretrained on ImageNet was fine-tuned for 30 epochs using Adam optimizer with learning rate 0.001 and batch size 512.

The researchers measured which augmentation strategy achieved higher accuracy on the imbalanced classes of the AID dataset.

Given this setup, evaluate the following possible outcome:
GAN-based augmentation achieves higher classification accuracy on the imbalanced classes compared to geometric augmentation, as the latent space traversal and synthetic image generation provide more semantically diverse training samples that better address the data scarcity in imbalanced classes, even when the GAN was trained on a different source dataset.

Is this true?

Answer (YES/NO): NO